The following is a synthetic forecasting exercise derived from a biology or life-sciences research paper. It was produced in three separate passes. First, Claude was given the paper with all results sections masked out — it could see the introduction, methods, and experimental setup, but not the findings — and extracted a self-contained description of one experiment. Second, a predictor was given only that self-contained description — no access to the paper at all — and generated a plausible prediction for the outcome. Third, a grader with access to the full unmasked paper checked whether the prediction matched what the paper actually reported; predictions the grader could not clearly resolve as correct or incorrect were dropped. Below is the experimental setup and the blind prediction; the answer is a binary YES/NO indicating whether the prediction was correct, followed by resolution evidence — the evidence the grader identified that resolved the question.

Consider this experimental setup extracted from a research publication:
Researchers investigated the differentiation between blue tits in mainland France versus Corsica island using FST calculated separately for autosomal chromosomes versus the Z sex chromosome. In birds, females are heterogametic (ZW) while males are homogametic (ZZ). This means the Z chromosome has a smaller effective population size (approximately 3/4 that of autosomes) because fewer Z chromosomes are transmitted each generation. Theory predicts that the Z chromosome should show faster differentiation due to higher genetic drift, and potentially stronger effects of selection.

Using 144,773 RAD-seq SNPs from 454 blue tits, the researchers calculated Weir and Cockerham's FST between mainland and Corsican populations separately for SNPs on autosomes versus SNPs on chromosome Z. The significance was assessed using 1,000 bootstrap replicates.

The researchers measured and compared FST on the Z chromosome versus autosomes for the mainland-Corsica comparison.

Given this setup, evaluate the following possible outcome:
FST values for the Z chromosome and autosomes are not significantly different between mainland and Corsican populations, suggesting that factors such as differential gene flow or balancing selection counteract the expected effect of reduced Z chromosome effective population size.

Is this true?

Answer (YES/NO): NO